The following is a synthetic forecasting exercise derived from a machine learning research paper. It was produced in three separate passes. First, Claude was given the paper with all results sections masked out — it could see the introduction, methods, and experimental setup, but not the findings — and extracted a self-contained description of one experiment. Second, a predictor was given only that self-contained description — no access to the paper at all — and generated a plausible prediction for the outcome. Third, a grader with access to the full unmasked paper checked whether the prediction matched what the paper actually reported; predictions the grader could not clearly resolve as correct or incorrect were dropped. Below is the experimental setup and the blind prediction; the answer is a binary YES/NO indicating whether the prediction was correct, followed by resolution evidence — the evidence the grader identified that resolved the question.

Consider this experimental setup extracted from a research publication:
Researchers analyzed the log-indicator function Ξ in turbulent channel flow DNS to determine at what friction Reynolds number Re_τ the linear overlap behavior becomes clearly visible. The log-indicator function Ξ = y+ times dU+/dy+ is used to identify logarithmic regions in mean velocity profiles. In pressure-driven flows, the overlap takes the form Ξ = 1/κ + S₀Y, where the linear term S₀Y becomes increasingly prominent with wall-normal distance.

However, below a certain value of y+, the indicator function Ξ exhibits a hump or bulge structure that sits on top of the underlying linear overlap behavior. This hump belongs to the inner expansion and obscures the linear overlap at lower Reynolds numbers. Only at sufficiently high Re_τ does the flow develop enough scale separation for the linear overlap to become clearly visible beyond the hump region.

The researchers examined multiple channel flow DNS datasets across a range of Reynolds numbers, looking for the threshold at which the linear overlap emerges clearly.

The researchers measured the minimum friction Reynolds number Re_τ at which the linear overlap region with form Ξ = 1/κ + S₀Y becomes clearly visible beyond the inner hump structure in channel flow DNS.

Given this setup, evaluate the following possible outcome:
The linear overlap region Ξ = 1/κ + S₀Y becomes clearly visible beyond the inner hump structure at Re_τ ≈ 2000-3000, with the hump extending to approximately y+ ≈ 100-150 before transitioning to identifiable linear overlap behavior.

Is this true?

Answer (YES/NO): NO